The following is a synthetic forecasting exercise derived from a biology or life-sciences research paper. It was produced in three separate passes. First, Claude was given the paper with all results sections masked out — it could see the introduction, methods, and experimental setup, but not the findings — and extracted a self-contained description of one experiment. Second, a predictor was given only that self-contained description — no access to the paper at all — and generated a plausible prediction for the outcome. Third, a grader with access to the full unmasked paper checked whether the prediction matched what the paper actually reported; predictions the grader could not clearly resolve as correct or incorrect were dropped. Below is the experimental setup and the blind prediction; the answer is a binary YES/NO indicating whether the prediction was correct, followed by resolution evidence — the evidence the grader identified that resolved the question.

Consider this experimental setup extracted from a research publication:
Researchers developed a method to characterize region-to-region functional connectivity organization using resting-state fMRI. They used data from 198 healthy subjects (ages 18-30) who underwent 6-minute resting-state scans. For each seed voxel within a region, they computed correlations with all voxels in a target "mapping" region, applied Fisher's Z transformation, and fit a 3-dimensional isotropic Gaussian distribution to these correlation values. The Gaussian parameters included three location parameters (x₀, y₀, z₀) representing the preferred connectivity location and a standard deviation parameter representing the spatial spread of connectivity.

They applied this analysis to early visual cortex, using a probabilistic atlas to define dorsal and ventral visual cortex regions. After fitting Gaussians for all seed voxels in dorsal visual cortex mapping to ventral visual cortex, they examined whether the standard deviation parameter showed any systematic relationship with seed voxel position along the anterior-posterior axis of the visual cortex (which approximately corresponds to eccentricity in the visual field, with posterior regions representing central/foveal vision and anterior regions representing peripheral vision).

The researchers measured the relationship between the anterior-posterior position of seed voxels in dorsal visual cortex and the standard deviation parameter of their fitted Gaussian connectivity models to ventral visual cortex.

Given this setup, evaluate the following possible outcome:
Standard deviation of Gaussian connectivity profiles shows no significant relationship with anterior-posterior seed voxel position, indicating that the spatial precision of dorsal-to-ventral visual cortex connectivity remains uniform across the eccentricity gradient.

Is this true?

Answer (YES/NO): NO